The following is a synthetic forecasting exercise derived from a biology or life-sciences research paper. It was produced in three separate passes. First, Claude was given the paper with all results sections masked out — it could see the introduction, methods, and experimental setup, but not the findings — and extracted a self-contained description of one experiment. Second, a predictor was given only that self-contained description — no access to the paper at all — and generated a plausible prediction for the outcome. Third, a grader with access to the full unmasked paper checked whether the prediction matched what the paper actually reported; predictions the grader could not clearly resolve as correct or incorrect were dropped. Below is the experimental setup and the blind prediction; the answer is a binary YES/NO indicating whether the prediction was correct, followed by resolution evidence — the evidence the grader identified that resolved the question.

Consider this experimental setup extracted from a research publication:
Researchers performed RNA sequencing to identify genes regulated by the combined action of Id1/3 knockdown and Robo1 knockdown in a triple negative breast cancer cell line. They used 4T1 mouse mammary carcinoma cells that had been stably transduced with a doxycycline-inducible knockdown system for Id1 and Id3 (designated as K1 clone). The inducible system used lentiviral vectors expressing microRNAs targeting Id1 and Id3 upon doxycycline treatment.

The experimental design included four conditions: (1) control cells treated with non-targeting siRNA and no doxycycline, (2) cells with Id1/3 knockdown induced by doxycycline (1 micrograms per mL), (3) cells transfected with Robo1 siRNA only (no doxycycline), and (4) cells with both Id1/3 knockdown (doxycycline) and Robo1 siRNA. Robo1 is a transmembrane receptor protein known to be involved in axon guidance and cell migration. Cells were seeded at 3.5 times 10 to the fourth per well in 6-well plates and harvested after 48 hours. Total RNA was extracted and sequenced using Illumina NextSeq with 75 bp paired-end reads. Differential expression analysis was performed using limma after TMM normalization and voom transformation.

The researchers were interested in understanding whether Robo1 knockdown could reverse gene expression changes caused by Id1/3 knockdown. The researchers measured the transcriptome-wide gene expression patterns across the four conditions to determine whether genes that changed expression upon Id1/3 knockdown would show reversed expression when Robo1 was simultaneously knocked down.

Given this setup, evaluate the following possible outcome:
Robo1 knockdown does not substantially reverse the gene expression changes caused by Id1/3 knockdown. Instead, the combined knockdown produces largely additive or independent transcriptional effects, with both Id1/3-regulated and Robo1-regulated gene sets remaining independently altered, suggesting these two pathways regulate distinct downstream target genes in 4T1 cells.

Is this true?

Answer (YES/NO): NO